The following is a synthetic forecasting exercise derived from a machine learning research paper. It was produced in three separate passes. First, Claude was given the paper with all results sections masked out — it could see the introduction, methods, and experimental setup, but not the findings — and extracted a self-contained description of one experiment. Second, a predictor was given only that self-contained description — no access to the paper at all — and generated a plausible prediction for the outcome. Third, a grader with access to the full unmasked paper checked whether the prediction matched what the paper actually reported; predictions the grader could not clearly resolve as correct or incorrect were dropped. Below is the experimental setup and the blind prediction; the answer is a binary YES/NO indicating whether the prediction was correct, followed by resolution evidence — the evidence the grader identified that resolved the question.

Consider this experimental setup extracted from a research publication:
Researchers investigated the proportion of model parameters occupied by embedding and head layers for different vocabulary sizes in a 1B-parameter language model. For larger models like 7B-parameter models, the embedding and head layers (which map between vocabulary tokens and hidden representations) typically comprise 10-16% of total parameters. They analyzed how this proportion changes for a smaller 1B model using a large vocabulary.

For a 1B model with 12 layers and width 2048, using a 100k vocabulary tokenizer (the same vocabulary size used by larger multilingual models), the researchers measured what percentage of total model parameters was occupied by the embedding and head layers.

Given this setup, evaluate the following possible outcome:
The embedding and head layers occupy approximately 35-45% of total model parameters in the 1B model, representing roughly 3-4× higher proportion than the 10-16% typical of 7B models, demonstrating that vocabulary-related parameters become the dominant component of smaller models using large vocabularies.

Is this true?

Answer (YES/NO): NO